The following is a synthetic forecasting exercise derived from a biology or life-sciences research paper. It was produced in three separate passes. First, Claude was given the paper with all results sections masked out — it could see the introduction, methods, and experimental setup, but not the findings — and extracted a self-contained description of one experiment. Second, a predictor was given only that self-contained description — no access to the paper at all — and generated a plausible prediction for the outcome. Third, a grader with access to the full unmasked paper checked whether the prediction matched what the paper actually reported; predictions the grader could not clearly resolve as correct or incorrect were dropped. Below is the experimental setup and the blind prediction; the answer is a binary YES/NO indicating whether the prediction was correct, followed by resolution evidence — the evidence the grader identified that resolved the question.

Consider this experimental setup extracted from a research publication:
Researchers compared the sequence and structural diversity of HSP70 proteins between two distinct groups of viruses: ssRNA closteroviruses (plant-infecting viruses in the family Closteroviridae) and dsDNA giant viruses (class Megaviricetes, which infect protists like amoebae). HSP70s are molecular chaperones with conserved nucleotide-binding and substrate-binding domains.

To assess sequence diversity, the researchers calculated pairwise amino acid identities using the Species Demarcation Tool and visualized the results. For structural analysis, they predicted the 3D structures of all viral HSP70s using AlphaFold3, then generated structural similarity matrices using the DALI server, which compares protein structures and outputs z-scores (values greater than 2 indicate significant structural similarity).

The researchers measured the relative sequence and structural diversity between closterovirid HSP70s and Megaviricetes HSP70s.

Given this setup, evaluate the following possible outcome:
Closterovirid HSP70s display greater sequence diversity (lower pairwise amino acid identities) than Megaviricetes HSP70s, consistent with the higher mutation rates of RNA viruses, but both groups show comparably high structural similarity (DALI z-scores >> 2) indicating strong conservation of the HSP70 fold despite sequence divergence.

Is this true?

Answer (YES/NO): NO